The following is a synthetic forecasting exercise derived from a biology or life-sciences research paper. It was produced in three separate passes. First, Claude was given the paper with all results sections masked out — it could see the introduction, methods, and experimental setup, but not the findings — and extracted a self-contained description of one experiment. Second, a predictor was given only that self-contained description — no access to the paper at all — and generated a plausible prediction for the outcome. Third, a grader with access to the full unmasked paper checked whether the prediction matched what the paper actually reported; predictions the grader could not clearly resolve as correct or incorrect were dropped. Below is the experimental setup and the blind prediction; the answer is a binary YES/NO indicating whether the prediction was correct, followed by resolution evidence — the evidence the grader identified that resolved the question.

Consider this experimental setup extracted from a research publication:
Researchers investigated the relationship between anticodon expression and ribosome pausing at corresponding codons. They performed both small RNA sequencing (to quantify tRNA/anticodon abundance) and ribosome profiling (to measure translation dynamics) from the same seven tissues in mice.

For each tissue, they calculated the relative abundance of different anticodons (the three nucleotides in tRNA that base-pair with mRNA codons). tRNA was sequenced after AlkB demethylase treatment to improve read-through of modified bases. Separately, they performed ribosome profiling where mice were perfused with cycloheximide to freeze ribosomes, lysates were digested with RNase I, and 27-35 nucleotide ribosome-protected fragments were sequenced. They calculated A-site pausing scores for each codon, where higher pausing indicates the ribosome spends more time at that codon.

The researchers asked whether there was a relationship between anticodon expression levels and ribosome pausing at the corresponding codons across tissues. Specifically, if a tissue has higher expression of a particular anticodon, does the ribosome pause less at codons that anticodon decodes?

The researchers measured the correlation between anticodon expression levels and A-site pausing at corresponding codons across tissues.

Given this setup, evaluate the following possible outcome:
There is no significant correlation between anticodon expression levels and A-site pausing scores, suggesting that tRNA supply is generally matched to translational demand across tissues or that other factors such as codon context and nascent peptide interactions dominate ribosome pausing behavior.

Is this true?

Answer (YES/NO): YES